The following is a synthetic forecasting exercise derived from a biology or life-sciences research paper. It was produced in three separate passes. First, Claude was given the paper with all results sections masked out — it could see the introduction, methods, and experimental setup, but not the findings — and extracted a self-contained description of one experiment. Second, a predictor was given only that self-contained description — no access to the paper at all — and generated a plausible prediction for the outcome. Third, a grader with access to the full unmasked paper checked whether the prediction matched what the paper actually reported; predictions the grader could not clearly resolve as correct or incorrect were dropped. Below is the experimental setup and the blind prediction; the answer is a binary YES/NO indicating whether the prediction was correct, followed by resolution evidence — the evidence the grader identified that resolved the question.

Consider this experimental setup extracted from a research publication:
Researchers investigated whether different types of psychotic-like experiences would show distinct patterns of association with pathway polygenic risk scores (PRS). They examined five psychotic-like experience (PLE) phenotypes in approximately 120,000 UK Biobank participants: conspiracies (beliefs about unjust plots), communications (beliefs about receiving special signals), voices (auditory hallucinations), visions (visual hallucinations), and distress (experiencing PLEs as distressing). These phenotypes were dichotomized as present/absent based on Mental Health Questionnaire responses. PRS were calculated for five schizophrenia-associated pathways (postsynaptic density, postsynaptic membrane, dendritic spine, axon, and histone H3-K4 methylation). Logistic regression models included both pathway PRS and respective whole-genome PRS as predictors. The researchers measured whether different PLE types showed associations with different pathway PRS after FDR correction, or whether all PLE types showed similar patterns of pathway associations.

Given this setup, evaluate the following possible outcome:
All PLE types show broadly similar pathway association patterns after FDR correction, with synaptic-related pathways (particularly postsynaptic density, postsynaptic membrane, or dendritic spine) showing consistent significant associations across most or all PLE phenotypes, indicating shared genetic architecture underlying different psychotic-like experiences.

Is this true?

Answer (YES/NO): NO